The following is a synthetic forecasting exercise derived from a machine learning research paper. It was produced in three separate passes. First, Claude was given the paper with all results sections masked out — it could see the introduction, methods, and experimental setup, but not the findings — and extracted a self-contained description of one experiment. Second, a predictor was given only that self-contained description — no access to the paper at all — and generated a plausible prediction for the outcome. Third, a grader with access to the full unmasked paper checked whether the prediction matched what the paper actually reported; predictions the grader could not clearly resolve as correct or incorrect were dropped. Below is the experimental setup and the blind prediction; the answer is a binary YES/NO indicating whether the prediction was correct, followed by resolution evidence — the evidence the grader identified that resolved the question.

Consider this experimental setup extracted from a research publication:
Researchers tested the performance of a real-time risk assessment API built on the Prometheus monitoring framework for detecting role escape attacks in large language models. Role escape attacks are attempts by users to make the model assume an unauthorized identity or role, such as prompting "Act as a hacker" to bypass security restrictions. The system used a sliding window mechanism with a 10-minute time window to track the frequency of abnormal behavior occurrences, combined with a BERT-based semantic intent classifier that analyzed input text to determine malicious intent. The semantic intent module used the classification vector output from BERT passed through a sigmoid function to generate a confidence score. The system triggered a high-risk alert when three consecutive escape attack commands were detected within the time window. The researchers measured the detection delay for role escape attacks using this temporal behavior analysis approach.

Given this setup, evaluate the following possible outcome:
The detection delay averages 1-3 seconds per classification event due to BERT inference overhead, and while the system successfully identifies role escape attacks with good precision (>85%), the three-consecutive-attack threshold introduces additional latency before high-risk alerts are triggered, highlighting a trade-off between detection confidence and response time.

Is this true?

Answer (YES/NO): NO